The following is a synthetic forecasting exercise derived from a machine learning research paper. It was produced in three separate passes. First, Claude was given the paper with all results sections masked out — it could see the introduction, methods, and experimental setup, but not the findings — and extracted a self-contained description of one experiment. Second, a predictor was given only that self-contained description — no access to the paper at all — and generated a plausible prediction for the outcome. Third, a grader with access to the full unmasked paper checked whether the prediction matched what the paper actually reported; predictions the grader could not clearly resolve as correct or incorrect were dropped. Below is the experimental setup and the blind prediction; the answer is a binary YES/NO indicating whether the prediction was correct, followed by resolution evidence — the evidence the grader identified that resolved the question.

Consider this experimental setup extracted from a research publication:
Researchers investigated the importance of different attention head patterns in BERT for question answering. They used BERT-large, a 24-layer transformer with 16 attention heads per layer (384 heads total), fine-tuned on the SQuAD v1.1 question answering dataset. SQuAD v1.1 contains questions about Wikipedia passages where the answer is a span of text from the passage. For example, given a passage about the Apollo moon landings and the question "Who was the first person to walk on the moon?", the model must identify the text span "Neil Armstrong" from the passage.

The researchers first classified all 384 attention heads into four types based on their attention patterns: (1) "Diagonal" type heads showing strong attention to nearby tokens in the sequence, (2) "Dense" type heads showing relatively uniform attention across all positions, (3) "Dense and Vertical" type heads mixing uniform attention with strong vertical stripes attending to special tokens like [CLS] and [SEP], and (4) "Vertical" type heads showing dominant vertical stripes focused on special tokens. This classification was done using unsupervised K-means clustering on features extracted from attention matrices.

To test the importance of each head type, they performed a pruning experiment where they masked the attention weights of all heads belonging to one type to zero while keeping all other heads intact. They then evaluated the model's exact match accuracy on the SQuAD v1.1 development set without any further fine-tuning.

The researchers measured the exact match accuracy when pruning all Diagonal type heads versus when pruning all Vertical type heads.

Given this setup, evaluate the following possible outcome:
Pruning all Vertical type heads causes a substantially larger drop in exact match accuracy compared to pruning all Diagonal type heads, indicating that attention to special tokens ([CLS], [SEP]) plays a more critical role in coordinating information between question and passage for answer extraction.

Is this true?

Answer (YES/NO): NO